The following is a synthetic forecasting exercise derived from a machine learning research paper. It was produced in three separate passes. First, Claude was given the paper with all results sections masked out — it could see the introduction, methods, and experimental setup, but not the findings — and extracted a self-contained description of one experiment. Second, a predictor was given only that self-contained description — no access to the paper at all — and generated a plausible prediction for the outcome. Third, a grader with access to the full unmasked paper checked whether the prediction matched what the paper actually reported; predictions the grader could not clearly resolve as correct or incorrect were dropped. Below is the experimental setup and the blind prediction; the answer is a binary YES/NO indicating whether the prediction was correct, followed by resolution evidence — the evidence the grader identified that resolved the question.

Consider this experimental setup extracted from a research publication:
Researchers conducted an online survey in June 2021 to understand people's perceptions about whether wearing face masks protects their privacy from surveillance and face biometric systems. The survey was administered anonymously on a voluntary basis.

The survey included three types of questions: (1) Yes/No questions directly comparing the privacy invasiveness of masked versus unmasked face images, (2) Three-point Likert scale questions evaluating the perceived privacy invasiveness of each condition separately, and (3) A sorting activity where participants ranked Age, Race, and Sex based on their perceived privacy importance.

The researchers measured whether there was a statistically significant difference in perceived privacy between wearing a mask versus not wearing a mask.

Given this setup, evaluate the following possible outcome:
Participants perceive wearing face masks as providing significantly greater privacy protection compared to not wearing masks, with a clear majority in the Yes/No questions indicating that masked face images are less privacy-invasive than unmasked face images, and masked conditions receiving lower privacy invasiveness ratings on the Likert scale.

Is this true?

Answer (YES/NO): NO